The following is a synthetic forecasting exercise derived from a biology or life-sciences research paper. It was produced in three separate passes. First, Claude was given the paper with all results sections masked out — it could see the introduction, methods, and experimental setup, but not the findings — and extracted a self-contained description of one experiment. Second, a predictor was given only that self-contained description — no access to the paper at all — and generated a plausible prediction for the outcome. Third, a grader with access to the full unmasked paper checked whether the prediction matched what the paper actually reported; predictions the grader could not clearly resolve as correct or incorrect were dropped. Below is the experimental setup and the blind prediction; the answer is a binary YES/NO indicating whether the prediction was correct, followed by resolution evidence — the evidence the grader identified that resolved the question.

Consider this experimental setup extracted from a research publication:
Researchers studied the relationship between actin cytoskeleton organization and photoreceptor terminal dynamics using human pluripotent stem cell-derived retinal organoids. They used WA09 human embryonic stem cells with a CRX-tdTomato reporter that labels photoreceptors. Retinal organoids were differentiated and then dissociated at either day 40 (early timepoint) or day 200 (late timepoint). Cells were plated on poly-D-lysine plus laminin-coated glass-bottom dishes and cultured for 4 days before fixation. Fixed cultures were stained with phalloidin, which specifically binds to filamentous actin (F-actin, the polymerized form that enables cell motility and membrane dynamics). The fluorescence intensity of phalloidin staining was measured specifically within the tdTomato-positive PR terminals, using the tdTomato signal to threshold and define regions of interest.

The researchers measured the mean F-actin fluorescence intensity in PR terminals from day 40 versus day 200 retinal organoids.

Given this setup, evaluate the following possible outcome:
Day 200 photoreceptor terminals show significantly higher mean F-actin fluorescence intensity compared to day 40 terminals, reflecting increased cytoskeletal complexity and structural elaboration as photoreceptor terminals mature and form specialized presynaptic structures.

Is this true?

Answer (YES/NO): NO